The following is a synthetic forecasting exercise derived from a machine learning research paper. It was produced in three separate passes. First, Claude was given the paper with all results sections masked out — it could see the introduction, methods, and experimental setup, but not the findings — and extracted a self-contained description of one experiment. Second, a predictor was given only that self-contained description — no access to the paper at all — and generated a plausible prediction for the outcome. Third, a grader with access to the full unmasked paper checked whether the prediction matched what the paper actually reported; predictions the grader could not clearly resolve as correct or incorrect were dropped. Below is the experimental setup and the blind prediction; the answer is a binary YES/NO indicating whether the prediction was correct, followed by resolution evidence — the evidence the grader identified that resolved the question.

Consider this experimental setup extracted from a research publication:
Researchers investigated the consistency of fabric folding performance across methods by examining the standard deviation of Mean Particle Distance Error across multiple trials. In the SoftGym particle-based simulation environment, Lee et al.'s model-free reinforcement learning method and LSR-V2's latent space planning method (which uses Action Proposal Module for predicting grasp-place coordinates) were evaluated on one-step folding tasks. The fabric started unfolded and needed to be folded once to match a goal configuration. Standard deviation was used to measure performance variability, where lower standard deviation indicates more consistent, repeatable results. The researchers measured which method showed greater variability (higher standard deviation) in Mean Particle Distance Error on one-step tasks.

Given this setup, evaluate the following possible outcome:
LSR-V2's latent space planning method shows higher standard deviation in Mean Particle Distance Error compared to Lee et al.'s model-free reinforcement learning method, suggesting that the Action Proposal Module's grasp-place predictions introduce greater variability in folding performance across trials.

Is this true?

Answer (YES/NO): NO